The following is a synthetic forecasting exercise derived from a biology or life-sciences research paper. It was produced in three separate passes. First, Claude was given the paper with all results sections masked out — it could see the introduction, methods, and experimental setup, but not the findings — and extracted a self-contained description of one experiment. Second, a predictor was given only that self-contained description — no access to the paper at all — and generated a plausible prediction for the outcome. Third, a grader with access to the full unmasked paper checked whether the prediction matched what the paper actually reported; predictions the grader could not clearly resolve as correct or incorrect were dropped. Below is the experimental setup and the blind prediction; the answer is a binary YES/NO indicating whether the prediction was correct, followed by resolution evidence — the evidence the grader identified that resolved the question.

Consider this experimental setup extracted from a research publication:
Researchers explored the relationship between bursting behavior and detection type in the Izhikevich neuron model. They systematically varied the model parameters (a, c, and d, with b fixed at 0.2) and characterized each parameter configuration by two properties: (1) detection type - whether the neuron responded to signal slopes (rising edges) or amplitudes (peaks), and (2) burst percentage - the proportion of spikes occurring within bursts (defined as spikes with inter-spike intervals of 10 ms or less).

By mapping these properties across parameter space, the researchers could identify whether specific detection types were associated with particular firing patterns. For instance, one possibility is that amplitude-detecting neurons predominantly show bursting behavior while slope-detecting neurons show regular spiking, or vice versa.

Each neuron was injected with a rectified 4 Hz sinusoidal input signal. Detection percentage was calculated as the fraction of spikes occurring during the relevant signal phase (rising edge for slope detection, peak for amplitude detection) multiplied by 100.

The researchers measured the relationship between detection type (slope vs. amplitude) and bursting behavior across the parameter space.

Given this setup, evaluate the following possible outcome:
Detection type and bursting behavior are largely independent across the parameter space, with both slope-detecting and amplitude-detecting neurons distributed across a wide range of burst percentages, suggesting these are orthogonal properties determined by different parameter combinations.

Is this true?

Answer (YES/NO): YES